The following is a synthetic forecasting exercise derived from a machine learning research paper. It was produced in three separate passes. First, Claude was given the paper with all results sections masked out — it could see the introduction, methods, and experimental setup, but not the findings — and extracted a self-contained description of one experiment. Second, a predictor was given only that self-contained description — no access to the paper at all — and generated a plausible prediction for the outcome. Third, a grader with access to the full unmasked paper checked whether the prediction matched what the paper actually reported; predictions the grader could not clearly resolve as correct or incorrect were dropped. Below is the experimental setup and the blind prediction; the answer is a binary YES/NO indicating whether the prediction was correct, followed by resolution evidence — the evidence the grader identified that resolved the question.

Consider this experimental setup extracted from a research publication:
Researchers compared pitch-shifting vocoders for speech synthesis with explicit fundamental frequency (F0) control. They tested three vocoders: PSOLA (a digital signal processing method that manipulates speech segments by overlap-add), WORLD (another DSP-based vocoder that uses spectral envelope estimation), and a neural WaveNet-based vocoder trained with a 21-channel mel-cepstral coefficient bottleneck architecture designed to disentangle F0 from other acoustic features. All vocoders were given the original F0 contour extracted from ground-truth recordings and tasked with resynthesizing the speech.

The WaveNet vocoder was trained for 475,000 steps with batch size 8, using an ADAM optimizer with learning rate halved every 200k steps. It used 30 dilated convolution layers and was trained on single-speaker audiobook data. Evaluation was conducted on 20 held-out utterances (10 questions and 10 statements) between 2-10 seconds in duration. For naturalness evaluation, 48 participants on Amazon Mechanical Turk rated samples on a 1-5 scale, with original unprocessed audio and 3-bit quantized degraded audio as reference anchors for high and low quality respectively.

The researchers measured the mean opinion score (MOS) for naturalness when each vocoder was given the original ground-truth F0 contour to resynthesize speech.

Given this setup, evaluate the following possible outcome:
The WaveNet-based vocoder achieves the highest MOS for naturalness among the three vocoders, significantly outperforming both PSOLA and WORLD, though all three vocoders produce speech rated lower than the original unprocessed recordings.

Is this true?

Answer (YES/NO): NO